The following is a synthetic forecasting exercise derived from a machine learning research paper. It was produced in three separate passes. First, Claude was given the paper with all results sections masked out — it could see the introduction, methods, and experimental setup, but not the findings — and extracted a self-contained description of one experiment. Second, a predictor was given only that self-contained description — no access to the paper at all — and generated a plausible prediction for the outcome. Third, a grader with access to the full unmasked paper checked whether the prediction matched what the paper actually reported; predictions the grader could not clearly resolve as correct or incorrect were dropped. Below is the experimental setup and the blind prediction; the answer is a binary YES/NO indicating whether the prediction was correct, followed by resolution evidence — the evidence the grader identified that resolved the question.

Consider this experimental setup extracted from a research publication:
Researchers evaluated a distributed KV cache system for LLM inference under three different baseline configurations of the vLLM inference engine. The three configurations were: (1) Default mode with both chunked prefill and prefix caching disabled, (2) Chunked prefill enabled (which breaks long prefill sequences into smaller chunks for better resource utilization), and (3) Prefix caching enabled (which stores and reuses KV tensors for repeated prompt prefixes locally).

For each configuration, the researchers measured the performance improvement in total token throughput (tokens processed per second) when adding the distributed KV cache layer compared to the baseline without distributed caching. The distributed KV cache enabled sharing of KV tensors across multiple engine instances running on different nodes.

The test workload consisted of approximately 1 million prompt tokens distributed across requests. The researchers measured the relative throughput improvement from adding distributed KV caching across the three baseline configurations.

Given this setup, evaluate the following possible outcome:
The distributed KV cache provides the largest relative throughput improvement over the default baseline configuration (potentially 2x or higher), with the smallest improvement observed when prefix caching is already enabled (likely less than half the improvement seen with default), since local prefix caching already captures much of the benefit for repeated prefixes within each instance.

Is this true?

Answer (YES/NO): YES